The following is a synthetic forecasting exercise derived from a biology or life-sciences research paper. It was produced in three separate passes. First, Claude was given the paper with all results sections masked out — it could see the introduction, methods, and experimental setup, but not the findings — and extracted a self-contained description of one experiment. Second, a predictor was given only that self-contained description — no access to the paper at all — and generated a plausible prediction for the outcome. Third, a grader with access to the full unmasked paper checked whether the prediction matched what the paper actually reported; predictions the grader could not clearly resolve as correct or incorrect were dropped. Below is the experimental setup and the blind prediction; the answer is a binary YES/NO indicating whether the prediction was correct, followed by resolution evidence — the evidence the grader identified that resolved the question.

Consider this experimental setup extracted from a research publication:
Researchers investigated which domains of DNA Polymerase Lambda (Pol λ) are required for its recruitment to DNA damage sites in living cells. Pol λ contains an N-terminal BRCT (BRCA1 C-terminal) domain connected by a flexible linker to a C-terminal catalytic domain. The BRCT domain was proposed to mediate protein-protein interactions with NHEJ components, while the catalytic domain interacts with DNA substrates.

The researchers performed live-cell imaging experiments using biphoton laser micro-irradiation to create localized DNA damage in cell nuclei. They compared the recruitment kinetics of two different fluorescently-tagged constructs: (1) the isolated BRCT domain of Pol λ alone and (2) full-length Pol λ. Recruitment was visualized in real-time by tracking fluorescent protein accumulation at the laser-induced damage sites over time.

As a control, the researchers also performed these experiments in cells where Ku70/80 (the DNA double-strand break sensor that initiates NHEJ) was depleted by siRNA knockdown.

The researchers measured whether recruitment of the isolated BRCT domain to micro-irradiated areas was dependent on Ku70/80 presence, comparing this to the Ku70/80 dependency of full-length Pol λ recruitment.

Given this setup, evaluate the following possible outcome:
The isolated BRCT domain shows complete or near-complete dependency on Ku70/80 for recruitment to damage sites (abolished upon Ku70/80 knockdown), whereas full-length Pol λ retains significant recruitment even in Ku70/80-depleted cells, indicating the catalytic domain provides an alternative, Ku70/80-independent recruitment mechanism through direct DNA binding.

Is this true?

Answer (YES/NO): YES